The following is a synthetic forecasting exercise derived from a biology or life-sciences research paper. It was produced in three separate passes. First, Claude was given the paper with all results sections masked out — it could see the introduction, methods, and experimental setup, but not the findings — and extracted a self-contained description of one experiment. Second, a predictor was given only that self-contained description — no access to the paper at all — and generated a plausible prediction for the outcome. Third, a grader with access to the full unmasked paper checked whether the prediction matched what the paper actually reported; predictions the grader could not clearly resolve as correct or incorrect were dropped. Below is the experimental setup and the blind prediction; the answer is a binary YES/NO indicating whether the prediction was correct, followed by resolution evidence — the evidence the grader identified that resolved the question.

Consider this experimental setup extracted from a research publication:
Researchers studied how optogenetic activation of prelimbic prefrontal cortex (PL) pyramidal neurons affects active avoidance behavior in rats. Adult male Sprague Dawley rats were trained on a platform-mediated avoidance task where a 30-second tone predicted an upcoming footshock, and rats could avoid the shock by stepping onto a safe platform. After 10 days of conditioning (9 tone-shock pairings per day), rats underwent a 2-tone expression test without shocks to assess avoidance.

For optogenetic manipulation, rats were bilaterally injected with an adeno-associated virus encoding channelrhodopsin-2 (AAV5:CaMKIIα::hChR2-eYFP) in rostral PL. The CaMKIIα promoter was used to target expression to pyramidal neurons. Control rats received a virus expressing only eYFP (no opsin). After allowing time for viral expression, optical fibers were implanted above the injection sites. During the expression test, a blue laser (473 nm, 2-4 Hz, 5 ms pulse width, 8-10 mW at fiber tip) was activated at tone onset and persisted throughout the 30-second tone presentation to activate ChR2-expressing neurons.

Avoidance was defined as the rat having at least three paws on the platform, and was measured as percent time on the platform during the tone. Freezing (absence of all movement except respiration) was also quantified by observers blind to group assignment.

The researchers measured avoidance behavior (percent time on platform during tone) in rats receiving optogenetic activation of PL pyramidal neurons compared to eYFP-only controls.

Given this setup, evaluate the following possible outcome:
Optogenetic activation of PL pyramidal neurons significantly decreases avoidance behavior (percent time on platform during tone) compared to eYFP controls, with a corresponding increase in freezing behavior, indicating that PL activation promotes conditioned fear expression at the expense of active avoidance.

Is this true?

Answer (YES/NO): NO